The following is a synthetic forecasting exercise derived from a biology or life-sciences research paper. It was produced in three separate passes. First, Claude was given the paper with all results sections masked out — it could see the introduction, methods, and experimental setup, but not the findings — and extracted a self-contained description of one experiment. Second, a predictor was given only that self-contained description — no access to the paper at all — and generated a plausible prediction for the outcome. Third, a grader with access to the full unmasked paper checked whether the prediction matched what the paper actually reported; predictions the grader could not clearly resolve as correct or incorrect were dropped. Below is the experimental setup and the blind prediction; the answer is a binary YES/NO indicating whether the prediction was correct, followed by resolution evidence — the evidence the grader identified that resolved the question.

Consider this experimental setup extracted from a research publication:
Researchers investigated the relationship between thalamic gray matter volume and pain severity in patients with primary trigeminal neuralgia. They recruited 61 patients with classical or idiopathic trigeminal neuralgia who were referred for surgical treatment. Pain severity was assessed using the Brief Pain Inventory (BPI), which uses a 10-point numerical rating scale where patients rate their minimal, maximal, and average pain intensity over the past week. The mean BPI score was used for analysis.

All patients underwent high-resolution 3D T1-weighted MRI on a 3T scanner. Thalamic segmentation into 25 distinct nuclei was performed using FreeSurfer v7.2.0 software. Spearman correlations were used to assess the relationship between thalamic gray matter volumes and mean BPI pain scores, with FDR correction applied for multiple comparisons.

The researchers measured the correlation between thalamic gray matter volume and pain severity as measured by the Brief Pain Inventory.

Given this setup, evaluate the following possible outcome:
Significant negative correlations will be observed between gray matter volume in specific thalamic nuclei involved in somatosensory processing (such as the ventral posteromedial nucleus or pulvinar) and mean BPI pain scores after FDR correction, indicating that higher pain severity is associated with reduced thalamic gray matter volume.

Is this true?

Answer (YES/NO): YES